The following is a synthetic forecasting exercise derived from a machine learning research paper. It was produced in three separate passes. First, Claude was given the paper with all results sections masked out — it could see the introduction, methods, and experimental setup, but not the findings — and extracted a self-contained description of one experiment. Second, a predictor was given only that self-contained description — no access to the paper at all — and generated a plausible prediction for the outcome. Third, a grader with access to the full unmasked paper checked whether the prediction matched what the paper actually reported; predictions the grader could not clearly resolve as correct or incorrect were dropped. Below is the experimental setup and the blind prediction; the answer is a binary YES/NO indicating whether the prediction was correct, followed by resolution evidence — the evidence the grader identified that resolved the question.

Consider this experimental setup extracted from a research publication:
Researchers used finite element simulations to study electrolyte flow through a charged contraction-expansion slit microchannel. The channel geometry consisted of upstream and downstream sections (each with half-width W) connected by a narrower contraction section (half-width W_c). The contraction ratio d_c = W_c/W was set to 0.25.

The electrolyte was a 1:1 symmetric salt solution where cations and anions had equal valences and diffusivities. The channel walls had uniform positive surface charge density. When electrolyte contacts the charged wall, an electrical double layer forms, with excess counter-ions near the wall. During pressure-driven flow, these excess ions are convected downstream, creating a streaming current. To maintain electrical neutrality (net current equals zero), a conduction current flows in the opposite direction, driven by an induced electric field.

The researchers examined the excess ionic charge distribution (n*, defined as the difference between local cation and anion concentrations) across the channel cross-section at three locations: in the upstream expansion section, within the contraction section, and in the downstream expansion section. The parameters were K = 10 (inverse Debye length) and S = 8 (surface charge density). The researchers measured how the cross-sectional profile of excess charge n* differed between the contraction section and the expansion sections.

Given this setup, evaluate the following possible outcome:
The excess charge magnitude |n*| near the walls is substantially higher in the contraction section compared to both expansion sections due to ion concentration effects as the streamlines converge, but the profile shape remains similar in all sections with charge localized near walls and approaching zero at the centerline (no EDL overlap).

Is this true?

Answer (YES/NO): NO